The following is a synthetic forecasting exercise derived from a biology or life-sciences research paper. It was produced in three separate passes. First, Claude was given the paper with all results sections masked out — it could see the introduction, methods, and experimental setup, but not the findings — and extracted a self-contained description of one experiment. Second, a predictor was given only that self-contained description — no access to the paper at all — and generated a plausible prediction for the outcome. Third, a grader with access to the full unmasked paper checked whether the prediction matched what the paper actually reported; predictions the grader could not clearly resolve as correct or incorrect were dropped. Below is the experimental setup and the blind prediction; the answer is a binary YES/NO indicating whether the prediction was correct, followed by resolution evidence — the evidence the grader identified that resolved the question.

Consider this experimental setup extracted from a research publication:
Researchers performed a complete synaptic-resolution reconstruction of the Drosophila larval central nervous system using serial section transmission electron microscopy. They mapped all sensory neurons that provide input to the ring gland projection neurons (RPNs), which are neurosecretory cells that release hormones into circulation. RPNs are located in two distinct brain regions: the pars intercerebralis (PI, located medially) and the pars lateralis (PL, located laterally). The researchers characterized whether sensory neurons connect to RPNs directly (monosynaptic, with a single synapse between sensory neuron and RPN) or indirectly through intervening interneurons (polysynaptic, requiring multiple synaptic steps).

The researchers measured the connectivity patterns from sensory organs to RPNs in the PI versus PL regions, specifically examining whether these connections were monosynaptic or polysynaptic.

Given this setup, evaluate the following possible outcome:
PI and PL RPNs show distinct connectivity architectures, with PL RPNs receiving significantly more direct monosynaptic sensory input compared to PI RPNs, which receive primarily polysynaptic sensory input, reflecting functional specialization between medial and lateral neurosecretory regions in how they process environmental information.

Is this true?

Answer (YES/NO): NO